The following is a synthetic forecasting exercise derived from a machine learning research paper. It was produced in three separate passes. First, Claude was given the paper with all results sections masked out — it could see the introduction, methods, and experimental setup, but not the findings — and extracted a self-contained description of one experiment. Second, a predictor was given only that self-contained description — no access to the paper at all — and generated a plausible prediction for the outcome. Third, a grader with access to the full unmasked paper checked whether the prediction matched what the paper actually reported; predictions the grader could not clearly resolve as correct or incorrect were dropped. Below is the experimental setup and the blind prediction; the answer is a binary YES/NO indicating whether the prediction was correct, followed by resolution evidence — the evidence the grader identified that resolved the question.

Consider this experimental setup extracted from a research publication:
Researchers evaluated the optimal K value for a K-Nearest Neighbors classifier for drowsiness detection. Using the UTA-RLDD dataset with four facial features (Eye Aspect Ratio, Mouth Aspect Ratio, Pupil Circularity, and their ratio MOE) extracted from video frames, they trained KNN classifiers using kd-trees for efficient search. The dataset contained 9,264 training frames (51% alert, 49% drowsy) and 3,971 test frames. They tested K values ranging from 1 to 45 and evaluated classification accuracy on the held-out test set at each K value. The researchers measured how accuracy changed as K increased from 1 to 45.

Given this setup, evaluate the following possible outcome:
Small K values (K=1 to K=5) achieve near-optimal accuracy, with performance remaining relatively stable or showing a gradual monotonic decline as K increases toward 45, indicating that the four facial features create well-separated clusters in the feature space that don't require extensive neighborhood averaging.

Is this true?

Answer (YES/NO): NO